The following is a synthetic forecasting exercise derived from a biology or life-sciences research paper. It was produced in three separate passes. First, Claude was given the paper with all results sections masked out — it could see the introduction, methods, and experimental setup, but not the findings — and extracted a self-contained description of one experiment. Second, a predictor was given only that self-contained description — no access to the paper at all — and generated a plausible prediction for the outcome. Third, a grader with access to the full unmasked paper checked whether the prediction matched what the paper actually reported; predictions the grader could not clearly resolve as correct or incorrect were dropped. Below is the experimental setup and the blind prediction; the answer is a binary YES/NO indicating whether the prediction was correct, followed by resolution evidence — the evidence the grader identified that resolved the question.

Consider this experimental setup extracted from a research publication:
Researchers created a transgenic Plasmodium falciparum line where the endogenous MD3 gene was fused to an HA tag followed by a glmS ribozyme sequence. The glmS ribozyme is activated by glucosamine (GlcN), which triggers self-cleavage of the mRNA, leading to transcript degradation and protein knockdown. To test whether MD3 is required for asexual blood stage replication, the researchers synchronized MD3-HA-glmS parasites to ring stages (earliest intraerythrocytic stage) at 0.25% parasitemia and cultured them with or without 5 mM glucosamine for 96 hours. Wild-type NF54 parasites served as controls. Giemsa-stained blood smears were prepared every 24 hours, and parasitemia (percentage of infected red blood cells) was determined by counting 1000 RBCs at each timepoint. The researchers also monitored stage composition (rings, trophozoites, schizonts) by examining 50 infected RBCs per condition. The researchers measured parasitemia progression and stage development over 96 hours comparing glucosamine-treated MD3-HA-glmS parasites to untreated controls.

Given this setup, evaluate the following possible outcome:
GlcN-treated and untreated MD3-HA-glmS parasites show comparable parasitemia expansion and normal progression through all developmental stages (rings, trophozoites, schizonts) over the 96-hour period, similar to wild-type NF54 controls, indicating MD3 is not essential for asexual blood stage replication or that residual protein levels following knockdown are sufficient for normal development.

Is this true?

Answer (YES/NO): NO